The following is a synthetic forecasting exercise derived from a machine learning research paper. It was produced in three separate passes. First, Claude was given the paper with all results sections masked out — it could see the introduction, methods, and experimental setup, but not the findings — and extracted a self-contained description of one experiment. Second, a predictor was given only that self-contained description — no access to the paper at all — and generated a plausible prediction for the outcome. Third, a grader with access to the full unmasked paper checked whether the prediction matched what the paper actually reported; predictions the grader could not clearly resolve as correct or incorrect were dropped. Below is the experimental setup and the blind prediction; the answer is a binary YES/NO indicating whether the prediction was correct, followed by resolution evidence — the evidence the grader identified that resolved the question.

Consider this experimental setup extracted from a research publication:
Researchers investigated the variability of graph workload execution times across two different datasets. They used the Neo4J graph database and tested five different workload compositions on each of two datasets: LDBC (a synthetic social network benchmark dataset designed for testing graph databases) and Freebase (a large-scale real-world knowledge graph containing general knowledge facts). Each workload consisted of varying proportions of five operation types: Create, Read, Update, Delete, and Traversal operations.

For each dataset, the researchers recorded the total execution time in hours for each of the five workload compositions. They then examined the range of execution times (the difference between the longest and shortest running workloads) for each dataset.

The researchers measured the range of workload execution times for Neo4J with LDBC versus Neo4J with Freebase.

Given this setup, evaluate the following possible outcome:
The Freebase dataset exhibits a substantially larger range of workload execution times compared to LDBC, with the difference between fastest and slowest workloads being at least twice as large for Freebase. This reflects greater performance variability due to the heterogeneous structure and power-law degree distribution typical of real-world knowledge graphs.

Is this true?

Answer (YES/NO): YES